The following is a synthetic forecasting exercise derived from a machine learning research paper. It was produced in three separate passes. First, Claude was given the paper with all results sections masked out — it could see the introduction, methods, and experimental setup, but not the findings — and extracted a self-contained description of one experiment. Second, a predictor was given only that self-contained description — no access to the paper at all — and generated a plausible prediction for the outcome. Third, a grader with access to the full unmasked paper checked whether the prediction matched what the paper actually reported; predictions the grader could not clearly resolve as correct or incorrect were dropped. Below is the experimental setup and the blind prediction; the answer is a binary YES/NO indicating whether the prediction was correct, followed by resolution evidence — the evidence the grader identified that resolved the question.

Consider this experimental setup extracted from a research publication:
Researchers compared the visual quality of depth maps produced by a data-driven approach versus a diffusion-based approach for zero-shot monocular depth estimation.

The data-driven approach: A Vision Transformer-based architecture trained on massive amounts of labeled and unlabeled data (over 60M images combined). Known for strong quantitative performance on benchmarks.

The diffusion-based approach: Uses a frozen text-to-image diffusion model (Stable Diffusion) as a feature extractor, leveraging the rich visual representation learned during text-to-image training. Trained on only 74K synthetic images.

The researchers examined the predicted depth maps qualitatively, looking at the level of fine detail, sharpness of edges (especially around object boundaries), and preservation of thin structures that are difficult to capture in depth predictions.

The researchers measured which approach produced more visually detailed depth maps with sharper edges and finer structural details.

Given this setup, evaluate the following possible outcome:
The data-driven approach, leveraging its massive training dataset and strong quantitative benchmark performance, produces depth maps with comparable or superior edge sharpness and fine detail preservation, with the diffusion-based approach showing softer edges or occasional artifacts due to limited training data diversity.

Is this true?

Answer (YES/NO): NO